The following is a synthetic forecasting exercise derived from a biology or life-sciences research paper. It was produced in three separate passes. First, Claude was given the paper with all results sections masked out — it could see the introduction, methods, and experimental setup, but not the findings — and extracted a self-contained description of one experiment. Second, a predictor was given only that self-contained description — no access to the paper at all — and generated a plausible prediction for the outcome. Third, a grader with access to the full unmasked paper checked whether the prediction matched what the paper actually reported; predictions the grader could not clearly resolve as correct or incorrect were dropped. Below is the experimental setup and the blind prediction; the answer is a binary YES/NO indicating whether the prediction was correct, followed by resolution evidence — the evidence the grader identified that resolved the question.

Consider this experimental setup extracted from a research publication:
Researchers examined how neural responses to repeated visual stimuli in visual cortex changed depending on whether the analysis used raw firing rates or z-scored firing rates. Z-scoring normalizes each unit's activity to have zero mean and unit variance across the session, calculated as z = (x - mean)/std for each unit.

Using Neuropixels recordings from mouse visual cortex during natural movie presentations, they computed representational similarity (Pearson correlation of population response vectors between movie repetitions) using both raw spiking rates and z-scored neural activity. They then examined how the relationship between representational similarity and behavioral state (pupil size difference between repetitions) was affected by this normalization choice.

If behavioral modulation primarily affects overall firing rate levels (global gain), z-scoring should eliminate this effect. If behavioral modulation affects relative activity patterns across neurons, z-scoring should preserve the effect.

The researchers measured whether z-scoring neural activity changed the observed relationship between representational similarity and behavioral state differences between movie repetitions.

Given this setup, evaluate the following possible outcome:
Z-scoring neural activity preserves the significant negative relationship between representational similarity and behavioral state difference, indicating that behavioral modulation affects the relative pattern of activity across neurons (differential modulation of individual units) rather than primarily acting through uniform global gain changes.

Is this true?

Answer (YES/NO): YES